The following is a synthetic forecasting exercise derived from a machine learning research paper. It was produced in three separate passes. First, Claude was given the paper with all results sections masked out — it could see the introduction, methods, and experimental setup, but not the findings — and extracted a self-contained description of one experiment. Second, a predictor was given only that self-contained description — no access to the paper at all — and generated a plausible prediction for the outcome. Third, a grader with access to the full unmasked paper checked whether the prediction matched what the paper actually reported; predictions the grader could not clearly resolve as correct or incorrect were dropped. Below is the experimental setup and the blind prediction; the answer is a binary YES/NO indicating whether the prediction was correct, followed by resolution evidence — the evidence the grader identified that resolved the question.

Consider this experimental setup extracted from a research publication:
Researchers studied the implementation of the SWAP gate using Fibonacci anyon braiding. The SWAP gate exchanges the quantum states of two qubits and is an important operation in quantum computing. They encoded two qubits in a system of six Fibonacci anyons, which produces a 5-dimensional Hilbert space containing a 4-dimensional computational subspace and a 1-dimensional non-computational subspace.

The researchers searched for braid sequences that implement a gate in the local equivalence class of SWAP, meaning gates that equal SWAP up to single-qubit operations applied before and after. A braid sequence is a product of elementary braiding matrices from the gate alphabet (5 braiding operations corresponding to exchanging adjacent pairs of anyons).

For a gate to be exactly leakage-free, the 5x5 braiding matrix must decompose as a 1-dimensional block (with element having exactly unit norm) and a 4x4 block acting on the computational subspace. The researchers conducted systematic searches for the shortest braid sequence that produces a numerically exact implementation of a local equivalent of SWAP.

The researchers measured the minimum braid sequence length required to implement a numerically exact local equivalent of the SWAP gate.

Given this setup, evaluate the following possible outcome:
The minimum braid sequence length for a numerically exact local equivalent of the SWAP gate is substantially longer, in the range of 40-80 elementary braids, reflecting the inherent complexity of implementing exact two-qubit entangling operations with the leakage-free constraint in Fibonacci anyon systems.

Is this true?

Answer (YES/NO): NO